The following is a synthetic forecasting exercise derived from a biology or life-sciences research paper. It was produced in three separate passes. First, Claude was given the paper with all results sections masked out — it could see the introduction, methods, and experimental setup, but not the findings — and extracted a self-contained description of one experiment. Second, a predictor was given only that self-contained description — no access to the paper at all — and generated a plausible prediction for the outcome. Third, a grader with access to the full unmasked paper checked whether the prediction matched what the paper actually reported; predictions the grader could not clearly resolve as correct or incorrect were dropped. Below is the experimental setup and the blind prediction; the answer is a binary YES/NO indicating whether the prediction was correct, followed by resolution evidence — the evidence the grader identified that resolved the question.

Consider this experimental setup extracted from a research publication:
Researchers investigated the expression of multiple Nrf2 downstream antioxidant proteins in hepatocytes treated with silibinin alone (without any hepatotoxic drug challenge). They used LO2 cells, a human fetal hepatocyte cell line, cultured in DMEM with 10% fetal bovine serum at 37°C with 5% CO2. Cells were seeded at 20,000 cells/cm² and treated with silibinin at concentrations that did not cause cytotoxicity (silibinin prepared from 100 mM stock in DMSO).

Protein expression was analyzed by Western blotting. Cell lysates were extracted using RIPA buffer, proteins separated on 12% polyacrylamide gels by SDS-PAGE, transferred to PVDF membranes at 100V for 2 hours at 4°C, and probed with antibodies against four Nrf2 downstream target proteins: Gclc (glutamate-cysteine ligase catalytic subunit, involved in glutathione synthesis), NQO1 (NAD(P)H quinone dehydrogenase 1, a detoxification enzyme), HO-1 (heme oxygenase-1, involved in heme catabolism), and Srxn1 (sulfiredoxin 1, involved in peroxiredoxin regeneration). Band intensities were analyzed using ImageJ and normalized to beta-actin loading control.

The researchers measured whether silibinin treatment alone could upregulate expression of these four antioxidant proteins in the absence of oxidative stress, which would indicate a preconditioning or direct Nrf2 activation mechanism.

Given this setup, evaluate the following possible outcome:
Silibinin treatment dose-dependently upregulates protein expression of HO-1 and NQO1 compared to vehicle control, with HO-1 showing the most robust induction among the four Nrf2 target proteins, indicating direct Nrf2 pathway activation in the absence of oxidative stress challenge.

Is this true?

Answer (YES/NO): NO